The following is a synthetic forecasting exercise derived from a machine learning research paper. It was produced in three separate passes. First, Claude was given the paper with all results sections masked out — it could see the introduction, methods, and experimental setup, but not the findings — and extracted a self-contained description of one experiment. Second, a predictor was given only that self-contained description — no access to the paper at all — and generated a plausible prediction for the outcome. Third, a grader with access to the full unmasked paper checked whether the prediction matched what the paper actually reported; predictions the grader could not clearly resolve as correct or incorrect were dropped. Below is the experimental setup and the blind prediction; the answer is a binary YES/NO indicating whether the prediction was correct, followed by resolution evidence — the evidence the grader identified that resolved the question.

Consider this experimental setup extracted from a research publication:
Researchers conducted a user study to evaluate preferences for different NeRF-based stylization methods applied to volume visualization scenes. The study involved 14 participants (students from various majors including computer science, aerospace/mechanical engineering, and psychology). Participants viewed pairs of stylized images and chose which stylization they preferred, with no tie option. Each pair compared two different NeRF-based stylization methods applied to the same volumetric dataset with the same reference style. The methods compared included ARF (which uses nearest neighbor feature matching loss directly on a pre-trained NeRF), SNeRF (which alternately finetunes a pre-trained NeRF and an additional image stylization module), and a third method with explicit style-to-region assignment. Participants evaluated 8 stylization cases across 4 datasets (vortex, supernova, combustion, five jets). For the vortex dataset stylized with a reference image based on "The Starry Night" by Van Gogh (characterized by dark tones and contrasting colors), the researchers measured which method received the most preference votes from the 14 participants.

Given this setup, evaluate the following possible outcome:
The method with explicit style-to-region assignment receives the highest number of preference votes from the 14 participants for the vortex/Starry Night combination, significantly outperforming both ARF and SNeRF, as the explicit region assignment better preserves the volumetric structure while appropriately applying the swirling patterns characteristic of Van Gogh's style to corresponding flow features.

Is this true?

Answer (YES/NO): NO